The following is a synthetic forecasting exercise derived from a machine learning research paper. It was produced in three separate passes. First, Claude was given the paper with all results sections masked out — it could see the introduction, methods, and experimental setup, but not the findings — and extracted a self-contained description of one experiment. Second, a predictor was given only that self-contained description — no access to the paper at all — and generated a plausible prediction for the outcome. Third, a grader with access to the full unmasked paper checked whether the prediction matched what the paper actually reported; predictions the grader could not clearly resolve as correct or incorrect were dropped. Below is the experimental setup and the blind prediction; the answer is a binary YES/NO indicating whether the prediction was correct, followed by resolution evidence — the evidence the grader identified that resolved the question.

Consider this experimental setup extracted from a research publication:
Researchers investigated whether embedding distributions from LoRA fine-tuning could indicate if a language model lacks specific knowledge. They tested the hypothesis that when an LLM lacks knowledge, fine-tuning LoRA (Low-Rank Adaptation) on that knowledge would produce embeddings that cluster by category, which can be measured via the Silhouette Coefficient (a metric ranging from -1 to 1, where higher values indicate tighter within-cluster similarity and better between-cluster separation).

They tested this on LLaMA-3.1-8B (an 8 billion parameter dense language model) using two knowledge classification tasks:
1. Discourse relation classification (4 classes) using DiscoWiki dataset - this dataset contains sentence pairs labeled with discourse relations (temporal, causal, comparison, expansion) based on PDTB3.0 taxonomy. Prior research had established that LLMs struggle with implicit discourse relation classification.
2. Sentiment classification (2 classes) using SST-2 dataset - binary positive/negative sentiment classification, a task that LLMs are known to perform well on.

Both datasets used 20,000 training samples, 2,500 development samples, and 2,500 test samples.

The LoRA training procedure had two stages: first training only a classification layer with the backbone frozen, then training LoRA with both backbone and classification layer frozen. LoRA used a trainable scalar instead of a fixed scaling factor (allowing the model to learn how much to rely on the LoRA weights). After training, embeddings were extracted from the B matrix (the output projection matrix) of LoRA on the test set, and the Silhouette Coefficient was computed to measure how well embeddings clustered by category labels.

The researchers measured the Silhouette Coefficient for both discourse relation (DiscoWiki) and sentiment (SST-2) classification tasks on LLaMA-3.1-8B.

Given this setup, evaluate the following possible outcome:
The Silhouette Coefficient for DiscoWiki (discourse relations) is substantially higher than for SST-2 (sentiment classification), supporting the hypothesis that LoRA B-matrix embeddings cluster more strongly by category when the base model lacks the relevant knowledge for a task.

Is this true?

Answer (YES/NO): YES